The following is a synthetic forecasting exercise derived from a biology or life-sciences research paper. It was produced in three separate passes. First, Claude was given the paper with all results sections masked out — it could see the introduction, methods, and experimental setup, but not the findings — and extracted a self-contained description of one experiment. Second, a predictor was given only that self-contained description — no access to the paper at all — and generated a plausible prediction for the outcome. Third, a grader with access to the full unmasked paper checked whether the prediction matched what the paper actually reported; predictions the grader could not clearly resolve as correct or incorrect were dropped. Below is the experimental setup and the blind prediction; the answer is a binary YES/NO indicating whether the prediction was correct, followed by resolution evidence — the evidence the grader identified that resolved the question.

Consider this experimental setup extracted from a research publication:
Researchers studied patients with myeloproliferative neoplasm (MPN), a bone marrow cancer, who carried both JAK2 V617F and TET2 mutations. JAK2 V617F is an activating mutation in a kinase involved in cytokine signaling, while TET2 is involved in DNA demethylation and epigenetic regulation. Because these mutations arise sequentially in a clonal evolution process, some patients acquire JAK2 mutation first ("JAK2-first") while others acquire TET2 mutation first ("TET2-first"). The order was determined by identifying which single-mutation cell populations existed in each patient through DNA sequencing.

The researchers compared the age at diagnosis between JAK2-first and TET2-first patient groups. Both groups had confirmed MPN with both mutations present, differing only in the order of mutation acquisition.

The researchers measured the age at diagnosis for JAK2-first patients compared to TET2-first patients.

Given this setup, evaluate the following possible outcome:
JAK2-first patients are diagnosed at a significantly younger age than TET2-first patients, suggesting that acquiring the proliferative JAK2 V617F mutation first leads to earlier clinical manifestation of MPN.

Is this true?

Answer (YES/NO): YES